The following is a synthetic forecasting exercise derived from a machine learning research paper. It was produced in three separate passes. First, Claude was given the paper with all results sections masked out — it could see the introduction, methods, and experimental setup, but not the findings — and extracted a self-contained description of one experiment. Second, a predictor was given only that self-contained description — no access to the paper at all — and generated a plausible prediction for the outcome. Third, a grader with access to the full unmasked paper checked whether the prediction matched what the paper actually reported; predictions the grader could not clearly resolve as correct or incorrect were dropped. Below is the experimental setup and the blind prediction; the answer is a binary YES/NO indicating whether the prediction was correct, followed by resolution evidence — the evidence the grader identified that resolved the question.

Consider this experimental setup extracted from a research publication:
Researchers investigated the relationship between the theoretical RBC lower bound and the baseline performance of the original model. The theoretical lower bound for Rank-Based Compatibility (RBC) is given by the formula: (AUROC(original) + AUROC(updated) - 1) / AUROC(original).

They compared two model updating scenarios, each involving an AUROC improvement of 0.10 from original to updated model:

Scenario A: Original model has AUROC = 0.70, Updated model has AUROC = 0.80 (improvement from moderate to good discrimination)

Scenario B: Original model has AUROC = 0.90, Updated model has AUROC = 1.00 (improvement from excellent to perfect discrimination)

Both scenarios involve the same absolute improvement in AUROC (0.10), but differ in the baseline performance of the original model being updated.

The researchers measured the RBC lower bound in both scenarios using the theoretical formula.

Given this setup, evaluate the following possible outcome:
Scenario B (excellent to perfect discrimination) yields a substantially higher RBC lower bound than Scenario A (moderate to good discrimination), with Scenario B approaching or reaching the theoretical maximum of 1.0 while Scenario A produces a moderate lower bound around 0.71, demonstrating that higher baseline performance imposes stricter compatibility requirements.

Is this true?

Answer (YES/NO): YES